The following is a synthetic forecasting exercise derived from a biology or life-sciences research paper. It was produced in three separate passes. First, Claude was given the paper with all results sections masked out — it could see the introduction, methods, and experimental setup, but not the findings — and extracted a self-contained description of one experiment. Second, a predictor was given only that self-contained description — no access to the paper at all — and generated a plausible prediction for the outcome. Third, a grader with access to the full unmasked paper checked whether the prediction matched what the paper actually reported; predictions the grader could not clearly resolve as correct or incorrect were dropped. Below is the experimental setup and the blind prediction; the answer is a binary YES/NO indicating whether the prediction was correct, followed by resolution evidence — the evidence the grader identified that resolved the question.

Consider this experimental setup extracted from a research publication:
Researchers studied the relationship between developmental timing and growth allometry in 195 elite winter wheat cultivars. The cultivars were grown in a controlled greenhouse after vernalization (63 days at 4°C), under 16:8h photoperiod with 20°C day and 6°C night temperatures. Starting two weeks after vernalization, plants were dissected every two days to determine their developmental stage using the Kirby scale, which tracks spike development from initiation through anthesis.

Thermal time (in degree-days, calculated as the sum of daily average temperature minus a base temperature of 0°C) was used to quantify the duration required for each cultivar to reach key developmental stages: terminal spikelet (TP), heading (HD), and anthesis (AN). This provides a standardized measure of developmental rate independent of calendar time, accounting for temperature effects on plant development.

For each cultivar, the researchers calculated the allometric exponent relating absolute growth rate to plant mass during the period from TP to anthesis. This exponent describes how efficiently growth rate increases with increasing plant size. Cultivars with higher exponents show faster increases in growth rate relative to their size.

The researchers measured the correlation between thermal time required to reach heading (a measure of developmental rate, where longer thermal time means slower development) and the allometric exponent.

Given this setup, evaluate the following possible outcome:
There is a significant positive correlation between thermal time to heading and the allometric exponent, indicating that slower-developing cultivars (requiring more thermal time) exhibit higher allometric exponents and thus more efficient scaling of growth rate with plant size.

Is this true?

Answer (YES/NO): NO